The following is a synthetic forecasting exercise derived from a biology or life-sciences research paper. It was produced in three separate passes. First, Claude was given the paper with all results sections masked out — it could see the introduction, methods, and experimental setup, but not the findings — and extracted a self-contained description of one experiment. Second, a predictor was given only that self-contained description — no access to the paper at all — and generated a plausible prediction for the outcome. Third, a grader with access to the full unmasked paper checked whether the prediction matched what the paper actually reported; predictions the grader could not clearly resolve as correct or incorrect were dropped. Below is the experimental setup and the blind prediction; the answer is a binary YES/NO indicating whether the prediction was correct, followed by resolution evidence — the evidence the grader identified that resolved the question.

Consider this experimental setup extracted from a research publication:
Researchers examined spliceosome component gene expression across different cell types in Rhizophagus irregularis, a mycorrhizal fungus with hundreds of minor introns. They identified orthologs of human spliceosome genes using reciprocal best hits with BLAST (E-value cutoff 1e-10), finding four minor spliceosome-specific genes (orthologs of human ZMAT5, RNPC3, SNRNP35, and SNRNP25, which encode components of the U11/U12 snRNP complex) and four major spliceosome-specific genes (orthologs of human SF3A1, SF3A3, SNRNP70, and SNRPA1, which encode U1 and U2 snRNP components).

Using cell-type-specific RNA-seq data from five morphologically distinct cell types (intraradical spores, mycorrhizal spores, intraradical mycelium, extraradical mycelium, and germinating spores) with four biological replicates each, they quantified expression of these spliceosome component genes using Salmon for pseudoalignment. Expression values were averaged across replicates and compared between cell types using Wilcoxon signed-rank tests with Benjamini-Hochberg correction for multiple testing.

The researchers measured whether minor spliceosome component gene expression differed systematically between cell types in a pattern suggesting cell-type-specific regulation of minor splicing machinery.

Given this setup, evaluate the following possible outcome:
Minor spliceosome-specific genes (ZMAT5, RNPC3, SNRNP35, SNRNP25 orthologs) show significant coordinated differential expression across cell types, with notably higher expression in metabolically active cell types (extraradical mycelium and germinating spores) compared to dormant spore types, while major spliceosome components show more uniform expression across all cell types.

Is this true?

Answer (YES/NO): NO